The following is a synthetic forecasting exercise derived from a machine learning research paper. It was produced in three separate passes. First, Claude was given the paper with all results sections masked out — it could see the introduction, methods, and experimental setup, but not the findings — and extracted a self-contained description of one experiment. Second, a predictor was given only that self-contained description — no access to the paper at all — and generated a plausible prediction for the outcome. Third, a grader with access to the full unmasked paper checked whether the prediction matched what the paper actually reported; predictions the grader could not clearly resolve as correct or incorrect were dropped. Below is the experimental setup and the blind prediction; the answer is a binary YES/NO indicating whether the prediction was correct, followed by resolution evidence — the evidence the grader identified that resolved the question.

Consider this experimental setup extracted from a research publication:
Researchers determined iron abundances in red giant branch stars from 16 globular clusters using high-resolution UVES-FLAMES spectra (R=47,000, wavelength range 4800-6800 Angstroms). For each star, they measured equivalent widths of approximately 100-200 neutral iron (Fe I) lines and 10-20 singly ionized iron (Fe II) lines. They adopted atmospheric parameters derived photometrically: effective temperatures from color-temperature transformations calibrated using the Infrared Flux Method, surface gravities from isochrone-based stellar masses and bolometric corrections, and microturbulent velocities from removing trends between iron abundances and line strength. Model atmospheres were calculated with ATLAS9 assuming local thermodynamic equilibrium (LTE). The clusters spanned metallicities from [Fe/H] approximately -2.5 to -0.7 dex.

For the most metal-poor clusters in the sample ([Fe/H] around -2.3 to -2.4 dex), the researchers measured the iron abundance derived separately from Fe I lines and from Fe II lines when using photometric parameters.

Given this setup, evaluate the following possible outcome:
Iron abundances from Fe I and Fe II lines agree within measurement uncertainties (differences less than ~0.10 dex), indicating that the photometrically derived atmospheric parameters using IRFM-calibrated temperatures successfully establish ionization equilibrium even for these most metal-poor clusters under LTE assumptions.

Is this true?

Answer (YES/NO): YES